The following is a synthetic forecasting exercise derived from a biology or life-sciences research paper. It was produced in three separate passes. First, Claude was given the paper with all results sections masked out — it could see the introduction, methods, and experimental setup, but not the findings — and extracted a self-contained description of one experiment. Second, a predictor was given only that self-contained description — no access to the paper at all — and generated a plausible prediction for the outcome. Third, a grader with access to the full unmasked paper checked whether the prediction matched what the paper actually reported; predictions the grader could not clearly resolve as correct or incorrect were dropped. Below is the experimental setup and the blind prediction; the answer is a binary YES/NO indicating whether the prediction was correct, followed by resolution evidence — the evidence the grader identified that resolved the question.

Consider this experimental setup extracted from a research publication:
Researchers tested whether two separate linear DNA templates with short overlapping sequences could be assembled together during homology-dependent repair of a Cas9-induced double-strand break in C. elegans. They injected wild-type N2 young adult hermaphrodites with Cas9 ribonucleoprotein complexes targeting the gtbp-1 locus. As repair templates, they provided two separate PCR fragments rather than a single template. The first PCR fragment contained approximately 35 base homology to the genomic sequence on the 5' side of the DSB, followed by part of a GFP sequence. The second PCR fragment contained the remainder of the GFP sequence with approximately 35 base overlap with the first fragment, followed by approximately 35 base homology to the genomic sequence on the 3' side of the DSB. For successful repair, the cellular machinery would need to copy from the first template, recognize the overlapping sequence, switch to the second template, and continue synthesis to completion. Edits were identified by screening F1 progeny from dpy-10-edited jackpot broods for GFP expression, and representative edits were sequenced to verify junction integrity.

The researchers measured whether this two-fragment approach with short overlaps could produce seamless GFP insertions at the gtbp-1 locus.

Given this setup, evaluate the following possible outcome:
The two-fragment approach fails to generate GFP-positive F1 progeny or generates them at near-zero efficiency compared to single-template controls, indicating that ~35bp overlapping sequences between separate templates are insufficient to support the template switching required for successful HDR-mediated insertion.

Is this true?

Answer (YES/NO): NO